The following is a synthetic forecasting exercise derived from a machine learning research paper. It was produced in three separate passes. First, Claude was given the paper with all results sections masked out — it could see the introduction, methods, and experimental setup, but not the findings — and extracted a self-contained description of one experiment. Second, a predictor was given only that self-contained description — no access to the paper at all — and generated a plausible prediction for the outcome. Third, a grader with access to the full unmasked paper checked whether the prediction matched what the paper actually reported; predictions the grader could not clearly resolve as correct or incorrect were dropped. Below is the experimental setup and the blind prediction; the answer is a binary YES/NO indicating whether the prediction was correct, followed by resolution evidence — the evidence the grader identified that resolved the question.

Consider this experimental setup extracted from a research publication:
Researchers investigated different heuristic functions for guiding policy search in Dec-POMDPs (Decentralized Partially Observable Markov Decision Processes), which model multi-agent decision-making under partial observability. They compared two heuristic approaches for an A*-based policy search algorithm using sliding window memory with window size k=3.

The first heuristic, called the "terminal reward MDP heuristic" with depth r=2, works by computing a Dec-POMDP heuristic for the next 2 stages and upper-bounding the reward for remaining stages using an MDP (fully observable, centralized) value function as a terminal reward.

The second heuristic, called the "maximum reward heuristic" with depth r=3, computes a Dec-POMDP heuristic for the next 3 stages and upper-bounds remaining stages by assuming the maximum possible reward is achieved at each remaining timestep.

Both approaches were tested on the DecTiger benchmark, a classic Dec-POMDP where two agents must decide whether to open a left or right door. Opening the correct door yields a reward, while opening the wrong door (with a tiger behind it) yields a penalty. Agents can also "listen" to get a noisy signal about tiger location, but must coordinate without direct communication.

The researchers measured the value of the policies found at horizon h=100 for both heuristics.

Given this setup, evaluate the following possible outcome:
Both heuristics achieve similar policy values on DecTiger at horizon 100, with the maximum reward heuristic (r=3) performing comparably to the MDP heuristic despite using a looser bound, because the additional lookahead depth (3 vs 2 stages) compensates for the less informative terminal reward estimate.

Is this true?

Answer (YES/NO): NO